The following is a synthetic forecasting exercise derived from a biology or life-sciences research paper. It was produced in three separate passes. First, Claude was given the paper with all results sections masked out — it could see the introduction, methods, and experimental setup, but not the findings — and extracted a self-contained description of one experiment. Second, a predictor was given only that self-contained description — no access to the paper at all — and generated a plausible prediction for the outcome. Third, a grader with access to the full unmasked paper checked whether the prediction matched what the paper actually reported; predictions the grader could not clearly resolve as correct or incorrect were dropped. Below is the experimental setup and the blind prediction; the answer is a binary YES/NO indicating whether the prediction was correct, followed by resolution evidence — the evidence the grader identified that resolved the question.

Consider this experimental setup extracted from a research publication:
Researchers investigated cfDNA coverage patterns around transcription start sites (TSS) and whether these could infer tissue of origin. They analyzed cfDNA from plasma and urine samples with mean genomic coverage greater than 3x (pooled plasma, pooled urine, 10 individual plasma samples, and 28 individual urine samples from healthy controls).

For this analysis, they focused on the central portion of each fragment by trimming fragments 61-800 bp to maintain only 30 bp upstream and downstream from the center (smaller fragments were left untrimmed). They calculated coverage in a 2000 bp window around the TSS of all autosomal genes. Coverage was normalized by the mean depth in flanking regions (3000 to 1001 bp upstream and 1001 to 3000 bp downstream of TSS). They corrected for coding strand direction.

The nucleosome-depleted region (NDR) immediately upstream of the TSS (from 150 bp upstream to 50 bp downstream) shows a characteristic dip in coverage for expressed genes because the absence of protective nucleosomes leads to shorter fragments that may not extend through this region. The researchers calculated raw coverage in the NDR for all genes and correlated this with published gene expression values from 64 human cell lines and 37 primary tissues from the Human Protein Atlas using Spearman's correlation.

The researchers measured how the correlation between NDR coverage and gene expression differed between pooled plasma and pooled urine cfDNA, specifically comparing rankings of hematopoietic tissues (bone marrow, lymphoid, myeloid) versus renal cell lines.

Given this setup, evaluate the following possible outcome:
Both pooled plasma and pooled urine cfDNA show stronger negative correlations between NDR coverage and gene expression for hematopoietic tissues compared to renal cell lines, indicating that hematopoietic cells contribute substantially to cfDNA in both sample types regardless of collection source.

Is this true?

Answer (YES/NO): NO